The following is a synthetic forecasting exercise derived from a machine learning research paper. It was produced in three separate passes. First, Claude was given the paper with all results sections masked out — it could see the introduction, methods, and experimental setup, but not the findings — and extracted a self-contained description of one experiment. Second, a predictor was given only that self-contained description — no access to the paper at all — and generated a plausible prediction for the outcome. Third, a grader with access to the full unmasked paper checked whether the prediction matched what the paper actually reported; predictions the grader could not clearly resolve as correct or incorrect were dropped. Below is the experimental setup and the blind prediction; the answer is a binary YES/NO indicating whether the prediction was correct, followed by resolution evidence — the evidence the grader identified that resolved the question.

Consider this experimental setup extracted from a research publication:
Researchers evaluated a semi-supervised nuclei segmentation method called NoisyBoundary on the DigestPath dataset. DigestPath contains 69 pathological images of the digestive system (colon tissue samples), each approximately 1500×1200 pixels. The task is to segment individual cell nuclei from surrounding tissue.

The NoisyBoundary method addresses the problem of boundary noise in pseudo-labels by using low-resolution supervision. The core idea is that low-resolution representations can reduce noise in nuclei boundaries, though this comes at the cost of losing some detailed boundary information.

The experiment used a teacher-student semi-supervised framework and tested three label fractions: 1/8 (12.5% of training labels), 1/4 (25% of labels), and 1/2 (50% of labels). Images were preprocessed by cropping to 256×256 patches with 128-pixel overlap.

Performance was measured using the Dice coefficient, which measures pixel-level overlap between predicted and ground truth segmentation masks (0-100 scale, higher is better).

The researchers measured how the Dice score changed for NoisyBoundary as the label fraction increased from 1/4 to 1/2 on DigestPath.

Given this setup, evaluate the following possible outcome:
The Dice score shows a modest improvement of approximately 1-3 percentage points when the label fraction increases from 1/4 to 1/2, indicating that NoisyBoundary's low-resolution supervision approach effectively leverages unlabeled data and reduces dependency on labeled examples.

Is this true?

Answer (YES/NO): NO